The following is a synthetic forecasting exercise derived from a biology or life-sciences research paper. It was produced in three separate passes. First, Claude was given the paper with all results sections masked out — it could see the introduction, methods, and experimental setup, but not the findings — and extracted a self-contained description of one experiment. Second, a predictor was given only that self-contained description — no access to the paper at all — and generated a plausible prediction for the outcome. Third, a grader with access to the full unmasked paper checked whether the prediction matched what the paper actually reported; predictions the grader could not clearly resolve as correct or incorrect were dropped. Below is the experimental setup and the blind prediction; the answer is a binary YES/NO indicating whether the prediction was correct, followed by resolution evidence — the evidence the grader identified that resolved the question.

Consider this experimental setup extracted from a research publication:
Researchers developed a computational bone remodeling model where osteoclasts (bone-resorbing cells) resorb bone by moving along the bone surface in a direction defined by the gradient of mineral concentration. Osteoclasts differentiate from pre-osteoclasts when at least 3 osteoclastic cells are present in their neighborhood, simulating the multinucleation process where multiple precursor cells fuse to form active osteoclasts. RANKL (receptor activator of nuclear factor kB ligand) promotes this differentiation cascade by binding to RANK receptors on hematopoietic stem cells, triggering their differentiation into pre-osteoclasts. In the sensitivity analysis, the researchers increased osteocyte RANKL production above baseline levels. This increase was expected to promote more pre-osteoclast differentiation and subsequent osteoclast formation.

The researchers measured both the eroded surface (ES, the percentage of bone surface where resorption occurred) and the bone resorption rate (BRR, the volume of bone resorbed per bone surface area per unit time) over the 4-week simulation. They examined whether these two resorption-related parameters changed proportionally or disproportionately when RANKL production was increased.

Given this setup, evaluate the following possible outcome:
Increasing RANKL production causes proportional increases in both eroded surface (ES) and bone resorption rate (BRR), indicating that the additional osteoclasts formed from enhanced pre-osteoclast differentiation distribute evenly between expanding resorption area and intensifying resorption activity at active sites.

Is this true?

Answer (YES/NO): YES